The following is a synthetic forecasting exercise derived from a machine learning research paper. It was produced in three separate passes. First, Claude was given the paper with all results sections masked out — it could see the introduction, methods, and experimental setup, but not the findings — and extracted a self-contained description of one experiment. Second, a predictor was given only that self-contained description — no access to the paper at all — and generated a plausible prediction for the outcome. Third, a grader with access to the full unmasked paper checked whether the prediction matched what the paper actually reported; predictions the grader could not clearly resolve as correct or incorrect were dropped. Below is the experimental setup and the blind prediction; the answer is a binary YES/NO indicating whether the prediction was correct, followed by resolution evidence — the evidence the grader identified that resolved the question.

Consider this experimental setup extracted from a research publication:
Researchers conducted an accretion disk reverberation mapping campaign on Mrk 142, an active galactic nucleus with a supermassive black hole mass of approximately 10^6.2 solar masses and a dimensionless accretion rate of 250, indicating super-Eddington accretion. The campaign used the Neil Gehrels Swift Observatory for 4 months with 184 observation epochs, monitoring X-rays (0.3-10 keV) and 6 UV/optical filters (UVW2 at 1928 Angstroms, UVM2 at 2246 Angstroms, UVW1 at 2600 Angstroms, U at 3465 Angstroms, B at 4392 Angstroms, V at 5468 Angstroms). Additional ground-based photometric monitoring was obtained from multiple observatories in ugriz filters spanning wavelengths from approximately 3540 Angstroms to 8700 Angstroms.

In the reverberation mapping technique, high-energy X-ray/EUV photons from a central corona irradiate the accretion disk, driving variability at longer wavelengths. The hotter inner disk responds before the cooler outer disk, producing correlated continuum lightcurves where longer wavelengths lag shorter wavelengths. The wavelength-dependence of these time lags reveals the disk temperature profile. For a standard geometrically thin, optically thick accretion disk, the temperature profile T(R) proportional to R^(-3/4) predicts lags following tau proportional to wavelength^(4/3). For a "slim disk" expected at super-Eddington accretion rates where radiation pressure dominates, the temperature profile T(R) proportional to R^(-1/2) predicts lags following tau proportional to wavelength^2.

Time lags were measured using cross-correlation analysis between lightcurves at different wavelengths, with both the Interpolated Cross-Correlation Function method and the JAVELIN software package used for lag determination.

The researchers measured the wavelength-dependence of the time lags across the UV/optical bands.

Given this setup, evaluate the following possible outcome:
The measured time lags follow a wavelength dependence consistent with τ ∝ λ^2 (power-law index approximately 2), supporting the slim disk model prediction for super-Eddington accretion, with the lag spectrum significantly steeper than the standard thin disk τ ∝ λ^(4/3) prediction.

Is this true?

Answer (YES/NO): NO